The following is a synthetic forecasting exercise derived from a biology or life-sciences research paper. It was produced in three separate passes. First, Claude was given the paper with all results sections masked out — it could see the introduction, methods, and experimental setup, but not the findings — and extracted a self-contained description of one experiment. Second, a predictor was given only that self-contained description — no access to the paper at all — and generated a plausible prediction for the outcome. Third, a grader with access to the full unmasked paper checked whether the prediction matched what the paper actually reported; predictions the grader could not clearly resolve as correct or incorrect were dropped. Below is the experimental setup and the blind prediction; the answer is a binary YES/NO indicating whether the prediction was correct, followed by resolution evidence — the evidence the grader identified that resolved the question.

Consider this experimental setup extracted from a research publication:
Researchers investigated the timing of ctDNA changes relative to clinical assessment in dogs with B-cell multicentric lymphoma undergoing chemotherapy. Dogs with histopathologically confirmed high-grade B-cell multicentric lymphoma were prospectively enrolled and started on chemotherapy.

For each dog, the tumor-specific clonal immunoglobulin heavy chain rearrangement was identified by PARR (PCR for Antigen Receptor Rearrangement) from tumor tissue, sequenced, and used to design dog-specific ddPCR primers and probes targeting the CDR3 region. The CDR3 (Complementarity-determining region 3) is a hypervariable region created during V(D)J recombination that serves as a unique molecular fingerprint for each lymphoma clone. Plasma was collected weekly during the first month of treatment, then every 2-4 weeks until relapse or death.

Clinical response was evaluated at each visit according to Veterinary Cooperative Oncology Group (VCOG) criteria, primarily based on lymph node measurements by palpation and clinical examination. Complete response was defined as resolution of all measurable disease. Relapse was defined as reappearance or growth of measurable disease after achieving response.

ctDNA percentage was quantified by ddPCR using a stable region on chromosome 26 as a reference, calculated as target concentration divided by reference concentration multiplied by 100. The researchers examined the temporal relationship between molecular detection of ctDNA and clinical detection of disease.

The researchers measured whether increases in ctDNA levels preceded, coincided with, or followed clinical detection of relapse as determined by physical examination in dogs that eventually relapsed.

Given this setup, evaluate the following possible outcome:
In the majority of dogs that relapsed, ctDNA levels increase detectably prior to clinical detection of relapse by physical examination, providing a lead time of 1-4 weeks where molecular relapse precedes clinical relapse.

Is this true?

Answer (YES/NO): NO